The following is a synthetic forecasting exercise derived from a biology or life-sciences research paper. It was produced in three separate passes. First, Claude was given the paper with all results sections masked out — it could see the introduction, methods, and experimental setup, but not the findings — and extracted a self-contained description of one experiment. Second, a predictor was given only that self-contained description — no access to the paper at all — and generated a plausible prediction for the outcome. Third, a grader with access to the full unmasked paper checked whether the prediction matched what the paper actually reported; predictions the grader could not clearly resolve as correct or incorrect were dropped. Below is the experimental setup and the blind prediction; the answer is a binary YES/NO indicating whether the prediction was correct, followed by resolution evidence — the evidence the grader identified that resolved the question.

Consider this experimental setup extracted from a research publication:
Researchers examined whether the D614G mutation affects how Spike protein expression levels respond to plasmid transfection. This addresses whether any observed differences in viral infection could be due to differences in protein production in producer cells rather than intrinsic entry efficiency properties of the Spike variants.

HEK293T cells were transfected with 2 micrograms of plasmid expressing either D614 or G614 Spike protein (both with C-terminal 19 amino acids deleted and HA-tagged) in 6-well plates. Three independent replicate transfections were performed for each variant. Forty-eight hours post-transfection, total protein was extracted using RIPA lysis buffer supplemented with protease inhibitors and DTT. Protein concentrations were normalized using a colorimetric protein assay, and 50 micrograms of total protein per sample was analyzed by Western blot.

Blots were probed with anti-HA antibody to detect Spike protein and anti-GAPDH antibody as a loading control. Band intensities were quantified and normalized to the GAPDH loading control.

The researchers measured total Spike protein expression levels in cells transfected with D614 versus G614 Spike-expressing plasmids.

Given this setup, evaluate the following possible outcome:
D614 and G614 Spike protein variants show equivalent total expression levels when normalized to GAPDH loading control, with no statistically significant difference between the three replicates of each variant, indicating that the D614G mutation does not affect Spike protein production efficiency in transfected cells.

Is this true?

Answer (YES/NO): NO